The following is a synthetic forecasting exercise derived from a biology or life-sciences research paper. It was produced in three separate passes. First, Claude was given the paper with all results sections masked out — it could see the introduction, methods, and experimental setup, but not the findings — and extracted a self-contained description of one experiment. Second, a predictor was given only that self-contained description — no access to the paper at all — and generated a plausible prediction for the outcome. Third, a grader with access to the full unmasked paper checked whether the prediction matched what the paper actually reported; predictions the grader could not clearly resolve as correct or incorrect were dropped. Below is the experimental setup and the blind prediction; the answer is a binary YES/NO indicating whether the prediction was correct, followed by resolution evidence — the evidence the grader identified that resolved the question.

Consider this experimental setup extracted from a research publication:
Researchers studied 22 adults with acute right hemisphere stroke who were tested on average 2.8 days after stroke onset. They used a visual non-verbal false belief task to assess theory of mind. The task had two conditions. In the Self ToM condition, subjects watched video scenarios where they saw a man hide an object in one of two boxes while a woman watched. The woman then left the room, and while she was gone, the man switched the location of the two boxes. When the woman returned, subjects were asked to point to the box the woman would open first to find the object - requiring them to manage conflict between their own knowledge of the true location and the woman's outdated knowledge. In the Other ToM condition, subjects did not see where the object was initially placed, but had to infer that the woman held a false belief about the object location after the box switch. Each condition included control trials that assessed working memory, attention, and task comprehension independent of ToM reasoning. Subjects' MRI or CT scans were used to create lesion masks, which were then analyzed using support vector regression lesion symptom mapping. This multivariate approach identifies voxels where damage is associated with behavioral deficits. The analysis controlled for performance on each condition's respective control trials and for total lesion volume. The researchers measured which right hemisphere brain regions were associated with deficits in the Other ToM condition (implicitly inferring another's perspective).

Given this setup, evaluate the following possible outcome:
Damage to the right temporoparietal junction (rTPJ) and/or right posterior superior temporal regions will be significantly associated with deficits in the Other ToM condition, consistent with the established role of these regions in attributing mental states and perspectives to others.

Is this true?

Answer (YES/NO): NO